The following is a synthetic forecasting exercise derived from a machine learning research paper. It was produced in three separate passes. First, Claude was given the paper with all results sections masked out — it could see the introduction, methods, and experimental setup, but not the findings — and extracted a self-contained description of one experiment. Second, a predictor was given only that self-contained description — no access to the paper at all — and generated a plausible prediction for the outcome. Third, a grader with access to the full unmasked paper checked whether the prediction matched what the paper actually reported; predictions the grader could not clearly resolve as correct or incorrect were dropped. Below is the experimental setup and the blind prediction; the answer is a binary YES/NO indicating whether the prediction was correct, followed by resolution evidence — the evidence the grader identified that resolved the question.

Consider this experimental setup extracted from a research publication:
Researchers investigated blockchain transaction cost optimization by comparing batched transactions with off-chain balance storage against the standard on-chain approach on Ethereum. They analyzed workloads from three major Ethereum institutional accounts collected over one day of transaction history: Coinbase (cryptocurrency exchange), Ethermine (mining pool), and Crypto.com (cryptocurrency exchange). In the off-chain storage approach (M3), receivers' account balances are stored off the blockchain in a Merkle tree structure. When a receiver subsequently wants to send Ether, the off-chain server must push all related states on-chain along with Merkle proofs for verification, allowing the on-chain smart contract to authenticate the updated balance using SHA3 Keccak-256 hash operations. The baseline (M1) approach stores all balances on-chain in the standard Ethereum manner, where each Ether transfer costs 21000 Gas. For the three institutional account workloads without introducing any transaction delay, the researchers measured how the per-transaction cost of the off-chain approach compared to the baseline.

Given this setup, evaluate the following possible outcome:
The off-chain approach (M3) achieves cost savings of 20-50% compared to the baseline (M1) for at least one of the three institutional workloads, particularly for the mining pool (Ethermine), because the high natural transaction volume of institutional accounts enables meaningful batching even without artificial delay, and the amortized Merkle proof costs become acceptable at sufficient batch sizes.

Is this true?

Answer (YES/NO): NO